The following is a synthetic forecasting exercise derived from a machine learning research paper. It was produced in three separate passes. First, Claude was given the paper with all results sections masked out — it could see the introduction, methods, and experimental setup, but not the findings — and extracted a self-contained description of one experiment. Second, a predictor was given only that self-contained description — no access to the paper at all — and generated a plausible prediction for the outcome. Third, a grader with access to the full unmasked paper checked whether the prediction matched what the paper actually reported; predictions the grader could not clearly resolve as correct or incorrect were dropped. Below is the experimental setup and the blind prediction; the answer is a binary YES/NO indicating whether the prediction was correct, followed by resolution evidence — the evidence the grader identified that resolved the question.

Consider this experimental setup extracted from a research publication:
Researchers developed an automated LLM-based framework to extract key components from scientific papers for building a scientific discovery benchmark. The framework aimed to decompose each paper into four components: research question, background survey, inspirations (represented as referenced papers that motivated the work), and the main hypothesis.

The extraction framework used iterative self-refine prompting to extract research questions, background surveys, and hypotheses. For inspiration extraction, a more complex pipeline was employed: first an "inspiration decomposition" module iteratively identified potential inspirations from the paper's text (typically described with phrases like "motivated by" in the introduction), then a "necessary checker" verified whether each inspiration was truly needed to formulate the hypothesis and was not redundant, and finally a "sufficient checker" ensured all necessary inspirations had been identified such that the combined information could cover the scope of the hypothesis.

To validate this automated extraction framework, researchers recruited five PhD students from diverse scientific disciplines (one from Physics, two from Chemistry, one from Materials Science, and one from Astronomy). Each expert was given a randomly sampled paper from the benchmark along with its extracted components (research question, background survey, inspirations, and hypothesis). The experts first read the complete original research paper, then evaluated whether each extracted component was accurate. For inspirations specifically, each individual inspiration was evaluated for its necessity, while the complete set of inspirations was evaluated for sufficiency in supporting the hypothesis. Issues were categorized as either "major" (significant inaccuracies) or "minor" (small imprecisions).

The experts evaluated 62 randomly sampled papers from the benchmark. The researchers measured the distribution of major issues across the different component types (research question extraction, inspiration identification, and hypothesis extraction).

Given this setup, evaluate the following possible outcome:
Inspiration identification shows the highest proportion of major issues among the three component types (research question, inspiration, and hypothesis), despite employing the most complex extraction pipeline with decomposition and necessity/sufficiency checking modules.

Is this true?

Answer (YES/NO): YES